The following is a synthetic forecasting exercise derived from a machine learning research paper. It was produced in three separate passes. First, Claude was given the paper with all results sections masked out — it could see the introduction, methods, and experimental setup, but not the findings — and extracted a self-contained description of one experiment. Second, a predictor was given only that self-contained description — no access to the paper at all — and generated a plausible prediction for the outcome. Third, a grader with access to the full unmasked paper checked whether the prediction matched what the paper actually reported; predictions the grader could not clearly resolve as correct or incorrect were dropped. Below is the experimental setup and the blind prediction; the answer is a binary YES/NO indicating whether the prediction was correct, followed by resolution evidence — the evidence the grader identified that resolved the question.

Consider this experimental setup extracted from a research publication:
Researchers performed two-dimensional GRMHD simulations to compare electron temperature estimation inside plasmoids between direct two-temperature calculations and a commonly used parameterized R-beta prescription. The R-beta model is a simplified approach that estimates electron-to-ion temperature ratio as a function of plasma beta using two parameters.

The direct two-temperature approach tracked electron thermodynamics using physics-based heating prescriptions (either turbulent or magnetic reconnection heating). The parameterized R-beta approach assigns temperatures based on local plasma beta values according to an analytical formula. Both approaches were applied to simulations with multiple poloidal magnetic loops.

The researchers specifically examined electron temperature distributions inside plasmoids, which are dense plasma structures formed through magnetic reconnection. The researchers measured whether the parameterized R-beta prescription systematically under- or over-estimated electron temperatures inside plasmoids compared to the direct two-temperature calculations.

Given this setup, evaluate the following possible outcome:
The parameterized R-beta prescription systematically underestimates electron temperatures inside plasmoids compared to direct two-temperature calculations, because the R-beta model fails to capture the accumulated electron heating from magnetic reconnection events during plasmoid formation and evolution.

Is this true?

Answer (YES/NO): YES